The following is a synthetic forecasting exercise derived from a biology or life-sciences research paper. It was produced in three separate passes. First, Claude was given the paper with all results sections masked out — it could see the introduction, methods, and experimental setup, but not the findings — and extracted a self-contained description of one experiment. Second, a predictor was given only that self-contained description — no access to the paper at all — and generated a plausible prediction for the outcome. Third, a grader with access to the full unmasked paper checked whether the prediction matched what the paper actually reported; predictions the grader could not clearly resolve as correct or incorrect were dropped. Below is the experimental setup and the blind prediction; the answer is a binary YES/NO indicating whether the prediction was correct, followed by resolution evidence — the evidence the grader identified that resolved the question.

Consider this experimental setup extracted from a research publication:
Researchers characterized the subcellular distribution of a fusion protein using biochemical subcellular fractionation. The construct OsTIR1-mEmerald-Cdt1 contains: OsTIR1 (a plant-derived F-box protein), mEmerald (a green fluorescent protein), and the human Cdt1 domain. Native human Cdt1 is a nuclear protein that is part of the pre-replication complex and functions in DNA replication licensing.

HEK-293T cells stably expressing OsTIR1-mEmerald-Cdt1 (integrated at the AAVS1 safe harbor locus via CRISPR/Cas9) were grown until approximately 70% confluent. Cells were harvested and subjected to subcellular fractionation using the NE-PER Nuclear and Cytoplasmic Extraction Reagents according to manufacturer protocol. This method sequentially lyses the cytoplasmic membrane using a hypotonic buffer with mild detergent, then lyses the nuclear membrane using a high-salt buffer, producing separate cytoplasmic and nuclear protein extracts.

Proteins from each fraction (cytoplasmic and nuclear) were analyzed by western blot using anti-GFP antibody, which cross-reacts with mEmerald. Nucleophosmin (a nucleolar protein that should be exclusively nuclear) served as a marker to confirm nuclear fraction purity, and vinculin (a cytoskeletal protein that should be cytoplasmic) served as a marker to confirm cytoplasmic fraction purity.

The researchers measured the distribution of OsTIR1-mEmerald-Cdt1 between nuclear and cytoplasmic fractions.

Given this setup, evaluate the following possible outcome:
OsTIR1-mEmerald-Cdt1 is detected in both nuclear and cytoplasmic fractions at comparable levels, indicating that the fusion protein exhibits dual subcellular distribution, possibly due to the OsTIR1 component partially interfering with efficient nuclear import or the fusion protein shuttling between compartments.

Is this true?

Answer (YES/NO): NO